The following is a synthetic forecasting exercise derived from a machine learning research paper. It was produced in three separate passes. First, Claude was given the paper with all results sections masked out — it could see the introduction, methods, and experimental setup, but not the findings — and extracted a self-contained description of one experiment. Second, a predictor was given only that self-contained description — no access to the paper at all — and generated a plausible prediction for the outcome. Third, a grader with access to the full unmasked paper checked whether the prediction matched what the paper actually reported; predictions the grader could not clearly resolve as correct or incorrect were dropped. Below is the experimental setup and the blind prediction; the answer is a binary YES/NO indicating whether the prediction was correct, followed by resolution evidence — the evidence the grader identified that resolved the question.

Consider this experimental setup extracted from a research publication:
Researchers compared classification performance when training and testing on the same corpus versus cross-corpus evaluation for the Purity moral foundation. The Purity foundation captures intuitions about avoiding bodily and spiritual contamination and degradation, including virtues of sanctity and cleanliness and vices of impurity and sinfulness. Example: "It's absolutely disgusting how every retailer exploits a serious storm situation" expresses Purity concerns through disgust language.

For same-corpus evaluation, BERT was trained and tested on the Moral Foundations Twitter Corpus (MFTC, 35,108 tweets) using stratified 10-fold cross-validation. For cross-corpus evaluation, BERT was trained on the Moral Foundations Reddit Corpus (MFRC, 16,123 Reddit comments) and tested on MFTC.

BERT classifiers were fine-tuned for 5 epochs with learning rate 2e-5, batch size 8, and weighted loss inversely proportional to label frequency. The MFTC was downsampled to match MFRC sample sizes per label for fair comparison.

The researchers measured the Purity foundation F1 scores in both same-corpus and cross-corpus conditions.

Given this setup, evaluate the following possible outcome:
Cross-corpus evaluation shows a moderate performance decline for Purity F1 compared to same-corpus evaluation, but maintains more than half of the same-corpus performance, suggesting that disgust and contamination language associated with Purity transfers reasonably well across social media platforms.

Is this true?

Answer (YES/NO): YES